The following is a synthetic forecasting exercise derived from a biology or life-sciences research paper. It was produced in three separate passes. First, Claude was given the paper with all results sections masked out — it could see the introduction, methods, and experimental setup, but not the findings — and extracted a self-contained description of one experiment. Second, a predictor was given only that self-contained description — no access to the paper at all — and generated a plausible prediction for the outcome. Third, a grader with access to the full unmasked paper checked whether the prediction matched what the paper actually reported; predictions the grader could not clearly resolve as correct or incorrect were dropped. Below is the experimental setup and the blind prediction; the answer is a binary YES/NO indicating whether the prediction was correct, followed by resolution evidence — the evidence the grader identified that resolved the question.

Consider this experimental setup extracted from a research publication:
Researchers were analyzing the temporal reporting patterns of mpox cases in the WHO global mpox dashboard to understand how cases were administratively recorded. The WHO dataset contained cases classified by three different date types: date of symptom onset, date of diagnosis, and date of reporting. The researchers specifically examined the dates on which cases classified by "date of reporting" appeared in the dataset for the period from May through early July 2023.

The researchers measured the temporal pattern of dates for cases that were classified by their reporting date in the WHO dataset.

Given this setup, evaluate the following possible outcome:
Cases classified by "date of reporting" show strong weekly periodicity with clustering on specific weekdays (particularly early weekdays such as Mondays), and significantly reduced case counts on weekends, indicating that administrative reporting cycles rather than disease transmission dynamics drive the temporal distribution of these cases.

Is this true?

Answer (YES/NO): NO